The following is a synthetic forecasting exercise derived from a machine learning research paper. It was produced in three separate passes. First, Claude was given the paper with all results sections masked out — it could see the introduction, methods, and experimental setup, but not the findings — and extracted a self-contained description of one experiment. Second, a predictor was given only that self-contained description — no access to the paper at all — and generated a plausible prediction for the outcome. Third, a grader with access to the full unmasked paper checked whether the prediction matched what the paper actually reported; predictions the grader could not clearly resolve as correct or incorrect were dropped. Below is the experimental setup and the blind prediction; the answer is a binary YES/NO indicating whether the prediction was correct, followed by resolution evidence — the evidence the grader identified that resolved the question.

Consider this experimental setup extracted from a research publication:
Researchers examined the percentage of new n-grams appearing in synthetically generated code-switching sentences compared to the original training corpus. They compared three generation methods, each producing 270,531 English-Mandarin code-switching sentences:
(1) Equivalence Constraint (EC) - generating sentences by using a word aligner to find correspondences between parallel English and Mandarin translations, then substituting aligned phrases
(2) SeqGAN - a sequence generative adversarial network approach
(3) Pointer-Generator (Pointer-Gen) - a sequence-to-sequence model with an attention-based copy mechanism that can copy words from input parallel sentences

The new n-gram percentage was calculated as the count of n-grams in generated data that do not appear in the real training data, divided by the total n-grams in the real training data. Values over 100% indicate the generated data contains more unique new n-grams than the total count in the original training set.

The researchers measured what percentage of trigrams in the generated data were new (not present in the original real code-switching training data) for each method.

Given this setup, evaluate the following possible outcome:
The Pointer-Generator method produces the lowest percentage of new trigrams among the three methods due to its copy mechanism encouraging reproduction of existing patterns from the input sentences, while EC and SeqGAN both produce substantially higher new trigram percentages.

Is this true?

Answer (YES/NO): YES